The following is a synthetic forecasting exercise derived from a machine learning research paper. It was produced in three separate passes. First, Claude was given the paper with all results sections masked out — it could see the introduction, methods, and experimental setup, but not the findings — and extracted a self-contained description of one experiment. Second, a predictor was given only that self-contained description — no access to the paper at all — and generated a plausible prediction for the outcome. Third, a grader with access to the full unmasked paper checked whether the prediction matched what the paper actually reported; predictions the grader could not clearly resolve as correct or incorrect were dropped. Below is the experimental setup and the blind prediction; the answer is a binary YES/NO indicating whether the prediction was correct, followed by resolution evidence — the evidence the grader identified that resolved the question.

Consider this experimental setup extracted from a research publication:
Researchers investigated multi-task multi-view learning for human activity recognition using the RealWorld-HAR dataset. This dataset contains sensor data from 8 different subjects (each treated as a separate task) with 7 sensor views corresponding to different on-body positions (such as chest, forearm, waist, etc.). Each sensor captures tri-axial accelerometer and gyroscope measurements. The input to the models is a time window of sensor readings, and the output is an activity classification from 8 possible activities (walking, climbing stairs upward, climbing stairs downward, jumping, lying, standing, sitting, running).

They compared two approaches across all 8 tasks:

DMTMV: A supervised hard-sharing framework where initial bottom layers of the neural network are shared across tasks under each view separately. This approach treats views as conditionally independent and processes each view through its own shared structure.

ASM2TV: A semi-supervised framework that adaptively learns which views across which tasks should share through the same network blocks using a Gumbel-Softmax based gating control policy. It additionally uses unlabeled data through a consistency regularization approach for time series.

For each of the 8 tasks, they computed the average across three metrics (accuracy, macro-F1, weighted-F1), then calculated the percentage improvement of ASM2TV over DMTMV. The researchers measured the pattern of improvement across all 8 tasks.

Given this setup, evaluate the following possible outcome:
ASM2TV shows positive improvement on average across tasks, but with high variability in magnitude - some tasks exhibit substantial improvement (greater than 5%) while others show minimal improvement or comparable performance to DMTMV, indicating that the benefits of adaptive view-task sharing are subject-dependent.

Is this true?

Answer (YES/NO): YES